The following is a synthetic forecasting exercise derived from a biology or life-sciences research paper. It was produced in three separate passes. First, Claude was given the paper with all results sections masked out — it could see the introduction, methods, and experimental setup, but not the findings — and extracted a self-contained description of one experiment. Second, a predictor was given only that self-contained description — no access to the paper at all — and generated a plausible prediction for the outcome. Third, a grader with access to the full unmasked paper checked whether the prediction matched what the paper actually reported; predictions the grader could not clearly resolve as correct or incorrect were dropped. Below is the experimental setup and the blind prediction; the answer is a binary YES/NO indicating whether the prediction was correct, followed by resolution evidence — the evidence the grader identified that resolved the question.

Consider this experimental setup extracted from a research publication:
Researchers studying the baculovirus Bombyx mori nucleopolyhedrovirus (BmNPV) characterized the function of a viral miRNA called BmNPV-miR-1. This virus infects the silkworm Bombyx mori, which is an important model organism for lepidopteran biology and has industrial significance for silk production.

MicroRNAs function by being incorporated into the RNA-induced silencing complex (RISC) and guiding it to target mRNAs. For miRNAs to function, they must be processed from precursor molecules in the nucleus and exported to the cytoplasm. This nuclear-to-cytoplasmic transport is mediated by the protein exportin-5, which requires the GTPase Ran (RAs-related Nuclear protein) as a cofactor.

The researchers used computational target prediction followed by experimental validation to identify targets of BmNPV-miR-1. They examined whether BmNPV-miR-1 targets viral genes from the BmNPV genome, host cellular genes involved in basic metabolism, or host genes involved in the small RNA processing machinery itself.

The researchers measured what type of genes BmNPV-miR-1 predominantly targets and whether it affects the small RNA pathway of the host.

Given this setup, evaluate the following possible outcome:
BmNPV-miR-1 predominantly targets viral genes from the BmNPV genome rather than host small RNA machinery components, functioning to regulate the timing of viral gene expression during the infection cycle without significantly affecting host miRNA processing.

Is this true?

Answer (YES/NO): NO